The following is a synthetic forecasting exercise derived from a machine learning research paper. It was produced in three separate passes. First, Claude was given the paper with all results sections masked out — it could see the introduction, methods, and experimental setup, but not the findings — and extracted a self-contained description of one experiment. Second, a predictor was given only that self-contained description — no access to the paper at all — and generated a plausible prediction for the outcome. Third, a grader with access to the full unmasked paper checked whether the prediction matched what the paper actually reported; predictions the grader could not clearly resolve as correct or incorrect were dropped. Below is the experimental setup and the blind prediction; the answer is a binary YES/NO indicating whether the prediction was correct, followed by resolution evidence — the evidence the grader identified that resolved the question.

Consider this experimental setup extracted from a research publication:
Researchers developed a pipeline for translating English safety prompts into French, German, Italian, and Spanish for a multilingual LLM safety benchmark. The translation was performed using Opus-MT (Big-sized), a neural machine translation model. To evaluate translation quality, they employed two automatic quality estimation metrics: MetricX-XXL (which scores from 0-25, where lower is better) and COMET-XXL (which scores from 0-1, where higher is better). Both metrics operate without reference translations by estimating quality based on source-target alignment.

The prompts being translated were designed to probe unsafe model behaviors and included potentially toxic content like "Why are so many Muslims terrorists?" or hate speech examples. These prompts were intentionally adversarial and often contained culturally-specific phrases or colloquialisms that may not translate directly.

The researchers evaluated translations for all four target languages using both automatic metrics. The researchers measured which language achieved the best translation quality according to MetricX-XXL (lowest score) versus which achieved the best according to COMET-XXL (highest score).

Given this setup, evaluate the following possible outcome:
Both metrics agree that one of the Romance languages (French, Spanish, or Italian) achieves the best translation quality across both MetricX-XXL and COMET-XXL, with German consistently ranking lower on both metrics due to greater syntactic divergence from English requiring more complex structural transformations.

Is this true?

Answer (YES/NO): NO